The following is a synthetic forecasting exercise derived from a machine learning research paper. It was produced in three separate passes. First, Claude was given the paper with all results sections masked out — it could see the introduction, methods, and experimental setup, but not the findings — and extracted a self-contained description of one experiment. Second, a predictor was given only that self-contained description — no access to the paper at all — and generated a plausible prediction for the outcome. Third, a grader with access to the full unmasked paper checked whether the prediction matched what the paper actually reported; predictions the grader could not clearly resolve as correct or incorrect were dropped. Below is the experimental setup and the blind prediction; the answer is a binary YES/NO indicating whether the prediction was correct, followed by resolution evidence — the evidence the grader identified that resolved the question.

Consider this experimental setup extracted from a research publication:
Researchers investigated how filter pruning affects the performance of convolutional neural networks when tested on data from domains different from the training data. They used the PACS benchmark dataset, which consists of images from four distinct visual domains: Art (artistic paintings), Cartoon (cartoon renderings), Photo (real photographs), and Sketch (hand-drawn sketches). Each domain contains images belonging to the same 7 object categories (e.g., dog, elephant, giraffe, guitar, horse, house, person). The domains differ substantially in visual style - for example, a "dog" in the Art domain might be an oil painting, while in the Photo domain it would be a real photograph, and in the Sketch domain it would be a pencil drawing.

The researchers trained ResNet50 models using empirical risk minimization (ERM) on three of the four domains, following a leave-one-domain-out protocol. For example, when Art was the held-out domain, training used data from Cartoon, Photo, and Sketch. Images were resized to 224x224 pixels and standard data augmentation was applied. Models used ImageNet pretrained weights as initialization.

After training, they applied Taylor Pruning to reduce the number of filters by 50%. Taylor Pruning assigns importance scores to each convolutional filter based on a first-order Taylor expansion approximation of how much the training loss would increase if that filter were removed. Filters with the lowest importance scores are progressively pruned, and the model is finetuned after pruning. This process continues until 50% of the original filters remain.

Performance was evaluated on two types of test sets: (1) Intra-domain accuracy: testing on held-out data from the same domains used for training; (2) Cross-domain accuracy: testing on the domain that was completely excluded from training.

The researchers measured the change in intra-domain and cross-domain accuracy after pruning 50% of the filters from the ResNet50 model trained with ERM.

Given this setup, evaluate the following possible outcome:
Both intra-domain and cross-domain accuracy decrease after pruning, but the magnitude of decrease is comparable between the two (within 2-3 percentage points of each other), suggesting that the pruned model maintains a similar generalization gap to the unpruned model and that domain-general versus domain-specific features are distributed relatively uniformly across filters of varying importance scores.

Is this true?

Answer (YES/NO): NO